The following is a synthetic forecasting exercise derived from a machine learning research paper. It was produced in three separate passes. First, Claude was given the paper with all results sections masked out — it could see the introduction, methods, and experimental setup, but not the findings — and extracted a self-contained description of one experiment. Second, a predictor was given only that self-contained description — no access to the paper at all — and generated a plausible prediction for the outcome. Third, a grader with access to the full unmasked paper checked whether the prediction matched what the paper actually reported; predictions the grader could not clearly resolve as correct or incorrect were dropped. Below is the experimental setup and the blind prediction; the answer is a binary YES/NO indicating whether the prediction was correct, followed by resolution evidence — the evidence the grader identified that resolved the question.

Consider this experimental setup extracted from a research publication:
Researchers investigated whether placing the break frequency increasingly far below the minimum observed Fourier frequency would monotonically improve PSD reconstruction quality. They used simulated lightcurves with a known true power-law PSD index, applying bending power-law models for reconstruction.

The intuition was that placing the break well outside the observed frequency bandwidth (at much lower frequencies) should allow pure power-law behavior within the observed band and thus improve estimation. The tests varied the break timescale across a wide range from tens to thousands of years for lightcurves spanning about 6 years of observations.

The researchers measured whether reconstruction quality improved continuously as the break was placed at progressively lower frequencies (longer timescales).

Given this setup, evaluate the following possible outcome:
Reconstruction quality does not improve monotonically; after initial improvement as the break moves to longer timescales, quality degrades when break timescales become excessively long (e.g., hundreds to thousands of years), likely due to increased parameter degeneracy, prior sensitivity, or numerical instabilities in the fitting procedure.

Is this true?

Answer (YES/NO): NO